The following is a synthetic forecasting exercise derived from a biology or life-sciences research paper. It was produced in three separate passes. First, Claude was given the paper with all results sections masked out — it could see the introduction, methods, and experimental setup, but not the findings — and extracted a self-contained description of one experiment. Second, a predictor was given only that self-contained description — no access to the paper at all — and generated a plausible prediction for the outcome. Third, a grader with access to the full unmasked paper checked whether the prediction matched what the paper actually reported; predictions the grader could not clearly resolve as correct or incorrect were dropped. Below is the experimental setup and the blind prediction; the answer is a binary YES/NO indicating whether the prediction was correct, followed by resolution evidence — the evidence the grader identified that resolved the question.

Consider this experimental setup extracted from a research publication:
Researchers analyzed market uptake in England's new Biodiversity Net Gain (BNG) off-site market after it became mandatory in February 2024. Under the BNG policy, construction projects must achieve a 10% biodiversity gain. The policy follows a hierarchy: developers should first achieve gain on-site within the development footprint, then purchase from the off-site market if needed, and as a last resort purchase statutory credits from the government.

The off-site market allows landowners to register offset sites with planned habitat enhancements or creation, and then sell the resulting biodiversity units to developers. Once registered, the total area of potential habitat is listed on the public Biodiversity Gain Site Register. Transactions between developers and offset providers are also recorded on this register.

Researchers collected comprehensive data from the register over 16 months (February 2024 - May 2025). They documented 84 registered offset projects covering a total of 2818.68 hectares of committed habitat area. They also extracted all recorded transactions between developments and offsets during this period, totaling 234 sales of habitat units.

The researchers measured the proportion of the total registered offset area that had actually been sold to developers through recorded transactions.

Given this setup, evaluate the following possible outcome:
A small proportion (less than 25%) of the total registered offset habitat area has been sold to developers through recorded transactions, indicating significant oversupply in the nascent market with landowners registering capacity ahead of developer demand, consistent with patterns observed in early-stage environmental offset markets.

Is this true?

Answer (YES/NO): YES